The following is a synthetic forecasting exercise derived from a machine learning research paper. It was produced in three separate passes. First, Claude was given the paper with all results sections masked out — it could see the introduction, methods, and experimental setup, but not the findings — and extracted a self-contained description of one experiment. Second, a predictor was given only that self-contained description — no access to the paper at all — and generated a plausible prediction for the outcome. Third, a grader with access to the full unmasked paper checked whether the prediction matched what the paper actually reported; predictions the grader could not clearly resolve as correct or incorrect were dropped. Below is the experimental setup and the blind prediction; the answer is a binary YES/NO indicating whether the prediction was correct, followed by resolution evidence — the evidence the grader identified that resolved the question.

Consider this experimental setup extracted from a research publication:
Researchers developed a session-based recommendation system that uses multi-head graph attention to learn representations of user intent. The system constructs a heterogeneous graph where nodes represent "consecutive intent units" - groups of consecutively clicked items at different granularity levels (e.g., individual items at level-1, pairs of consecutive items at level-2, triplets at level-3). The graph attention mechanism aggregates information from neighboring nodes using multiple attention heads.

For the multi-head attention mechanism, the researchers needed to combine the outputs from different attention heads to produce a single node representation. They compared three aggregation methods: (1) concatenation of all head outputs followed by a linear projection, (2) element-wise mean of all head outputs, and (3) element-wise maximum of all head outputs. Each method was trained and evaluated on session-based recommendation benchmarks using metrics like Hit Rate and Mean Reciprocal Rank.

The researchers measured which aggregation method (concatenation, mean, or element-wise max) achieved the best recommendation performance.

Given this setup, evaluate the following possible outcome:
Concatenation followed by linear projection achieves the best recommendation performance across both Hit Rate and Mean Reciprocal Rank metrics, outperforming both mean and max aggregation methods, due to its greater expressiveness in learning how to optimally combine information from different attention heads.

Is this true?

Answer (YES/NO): NO